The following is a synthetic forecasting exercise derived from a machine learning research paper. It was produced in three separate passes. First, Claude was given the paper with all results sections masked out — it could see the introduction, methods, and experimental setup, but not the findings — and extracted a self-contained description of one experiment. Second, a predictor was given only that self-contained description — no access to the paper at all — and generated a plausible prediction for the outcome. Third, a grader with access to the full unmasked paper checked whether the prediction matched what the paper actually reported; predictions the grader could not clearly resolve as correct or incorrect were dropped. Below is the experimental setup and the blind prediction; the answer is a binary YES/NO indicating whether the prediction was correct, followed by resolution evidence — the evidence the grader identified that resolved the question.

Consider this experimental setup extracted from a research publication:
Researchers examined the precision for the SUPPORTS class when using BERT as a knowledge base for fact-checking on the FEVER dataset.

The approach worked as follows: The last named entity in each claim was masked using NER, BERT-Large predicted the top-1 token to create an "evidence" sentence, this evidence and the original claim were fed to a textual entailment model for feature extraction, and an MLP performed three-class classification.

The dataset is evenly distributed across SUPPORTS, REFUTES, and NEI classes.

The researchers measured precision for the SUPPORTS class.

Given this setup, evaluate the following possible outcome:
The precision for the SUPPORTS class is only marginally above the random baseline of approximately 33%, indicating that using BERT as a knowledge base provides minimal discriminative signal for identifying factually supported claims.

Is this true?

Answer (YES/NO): NO